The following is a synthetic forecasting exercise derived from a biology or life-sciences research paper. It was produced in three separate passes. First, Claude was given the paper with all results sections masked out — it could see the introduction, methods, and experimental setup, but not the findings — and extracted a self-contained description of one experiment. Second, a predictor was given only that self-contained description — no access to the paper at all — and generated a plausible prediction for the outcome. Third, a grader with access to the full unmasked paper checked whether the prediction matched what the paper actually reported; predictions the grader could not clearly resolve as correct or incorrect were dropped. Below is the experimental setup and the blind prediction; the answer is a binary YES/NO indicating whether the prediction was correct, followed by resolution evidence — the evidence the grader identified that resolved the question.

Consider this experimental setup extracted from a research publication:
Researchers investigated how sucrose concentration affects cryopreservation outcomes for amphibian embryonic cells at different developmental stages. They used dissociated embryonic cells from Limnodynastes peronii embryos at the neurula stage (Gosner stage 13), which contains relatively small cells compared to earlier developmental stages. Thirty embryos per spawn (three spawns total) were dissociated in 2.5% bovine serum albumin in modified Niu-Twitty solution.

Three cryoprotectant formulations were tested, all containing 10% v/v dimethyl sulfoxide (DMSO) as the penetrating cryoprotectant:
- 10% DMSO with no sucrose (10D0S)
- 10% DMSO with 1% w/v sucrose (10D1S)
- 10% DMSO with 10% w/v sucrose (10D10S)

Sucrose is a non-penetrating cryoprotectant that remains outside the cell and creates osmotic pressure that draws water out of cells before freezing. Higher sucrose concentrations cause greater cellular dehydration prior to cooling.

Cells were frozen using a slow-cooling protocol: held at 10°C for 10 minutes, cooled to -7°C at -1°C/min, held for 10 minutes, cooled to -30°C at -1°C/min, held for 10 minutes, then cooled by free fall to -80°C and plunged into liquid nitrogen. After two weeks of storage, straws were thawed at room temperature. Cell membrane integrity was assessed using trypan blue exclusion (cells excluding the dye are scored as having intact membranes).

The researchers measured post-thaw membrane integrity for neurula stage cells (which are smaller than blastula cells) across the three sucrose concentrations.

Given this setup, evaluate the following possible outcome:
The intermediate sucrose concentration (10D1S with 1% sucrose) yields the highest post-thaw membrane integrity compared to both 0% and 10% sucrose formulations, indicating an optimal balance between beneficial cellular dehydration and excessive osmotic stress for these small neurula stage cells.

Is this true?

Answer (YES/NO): NO